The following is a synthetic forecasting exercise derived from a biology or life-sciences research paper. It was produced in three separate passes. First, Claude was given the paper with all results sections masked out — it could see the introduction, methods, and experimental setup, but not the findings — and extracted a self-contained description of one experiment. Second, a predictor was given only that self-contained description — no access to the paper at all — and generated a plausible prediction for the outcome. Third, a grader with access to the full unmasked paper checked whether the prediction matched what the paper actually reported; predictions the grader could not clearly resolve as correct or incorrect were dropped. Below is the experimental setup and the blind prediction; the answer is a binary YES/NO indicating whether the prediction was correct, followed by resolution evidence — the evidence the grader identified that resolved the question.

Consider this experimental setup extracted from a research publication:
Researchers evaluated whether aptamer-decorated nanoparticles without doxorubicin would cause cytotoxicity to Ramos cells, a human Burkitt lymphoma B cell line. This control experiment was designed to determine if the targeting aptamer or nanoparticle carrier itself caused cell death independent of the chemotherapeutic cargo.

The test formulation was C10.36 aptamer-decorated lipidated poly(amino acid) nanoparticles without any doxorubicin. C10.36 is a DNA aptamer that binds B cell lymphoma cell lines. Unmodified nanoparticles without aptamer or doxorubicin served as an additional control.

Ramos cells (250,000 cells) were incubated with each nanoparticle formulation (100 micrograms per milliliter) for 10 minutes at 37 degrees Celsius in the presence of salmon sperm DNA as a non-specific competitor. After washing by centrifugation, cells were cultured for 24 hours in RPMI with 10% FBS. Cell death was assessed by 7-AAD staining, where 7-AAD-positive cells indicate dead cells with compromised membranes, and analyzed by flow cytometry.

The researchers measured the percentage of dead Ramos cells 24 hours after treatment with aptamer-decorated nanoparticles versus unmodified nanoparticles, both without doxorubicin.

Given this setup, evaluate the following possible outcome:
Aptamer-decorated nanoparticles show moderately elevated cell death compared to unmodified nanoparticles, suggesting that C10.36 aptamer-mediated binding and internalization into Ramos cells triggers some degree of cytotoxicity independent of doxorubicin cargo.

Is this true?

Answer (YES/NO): NO